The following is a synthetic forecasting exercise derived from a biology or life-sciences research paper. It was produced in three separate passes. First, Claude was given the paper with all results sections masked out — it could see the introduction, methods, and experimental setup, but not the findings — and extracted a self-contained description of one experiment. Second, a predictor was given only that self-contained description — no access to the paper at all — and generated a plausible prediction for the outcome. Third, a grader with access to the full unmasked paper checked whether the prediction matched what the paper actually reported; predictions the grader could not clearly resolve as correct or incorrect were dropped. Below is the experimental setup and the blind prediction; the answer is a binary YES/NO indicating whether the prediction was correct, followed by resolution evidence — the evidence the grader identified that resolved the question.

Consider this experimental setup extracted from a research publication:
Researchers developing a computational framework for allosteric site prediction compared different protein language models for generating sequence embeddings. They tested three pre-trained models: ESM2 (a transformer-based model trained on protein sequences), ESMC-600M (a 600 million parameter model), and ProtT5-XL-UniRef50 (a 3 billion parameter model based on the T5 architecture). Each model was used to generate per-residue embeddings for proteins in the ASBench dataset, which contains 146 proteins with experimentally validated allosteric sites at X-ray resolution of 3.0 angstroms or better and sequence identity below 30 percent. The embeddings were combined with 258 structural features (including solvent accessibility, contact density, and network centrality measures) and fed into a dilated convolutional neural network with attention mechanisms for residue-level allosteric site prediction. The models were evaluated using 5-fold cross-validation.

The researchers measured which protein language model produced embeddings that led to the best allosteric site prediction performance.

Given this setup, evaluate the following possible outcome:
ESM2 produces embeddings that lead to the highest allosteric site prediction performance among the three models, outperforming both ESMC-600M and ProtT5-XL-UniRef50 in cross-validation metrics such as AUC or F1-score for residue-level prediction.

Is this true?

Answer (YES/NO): NO